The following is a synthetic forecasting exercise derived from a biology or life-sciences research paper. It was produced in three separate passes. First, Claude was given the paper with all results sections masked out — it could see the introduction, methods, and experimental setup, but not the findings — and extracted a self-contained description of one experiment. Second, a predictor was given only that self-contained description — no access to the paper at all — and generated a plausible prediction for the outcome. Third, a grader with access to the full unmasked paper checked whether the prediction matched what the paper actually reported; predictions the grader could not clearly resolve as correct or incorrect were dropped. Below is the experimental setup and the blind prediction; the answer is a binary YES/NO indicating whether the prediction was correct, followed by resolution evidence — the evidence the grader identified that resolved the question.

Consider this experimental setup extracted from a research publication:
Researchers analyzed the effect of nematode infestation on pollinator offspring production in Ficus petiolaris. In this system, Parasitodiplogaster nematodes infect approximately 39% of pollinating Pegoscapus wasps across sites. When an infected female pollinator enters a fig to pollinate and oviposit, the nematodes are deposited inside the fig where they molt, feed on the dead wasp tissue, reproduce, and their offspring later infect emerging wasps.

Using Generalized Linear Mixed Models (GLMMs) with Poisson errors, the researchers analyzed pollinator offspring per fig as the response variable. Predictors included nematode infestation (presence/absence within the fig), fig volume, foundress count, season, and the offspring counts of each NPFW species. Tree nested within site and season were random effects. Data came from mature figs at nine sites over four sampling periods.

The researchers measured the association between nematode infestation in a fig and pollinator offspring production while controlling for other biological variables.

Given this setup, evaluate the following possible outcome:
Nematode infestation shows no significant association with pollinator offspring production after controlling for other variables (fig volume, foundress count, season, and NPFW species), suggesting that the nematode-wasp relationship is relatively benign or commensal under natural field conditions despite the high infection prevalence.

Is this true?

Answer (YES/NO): NO